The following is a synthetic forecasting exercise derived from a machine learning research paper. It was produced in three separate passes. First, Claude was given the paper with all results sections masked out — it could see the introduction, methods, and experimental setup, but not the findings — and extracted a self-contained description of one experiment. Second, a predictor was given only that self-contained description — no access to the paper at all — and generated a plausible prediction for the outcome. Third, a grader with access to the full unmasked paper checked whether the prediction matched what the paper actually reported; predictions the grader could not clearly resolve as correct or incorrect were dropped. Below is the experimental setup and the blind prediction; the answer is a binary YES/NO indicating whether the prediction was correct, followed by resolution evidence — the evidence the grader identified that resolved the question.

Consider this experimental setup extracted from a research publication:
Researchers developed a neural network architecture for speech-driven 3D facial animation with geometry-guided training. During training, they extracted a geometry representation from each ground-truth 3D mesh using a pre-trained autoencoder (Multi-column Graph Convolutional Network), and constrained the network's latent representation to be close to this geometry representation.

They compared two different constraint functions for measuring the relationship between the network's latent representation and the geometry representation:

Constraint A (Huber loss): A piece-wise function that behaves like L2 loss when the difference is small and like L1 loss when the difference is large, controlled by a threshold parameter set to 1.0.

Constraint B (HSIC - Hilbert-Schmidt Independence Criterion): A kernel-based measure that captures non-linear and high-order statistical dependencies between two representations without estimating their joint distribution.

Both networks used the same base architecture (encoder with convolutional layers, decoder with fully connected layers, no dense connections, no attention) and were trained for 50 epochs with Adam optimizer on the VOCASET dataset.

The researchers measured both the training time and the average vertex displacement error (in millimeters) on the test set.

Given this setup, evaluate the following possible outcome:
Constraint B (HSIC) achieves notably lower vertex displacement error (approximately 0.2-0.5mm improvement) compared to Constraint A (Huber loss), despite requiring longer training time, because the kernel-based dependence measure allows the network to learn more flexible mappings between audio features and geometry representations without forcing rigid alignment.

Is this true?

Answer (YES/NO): NO